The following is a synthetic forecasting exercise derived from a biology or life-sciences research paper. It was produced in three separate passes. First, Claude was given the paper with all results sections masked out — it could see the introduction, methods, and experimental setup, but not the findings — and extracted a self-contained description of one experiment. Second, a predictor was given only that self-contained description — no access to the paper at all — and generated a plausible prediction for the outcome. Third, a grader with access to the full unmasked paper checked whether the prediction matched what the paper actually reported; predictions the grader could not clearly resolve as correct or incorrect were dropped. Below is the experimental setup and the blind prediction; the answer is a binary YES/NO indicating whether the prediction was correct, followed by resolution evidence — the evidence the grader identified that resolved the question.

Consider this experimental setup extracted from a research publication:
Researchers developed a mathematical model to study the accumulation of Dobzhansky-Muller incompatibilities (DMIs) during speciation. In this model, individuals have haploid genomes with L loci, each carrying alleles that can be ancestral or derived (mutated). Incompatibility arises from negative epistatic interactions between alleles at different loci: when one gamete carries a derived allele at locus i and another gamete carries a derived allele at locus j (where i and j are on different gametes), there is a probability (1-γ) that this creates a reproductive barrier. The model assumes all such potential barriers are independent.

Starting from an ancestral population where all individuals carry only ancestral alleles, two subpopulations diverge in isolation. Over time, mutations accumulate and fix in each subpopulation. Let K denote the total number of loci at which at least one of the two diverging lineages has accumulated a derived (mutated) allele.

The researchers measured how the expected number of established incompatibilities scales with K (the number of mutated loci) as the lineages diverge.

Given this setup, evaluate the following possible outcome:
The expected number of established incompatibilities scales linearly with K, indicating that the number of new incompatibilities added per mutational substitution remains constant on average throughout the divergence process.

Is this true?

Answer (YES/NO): NO